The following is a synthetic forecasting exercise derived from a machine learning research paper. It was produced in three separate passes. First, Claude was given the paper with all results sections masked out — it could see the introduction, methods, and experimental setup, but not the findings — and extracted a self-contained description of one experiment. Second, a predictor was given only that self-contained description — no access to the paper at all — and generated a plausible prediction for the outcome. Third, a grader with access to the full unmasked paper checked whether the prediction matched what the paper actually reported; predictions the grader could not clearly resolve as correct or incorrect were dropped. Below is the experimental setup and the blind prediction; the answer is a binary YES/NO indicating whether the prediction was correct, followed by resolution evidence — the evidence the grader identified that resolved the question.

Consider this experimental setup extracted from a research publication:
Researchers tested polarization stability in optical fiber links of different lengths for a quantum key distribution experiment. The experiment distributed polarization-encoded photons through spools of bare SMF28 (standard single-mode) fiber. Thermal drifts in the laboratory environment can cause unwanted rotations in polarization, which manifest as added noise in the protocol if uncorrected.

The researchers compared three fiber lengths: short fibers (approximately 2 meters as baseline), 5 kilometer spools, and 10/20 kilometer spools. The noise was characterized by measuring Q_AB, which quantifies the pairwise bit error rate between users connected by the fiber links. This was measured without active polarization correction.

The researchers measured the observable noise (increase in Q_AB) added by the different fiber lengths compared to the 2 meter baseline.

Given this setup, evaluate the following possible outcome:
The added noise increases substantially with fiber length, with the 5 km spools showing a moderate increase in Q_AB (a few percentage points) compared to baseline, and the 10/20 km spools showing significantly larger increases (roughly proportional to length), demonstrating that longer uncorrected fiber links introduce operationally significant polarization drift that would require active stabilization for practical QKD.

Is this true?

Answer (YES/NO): NO